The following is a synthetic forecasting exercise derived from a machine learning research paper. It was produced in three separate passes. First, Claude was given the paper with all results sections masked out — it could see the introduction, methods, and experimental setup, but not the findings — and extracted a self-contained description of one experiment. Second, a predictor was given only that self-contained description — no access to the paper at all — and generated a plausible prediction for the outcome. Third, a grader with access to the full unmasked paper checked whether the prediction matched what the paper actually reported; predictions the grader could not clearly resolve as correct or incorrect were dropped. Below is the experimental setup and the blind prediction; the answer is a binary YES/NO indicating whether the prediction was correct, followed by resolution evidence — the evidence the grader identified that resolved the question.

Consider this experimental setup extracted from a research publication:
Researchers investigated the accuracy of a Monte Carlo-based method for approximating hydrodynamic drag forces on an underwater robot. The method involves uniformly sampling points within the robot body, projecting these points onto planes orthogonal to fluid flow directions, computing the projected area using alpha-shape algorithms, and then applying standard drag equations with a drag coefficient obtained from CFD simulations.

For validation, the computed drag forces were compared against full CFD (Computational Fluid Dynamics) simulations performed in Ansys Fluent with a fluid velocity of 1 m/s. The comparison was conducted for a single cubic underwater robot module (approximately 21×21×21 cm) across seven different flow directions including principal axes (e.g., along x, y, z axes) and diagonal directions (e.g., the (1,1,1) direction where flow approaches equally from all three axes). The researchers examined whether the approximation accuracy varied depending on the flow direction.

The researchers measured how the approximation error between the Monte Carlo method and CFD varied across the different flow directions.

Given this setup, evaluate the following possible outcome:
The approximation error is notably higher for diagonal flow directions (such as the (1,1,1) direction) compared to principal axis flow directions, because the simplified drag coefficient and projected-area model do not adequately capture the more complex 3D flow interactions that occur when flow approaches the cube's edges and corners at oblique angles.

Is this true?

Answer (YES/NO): YES